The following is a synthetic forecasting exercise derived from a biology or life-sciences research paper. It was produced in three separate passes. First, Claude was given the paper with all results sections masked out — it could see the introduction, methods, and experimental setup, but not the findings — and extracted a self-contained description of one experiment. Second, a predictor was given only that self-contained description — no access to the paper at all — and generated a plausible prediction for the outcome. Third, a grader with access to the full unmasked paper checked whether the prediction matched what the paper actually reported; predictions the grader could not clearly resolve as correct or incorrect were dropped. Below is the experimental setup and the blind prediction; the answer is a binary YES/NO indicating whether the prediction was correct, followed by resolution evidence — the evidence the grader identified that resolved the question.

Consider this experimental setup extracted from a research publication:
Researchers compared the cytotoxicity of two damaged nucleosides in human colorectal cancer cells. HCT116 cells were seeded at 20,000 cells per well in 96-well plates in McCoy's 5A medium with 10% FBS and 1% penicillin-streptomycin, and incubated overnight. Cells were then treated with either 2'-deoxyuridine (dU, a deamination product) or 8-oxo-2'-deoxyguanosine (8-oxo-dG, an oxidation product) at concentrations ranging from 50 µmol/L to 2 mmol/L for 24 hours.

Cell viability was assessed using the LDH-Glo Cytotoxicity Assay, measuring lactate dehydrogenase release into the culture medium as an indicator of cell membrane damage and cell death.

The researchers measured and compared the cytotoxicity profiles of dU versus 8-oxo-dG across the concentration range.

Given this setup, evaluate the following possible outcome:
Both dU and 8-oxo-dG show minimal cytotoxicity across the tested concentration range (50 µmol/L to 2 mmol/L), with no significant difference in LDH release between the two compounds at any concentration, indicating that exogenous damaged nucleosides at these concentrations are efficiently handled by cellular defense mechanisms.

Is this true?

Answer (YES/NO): NO